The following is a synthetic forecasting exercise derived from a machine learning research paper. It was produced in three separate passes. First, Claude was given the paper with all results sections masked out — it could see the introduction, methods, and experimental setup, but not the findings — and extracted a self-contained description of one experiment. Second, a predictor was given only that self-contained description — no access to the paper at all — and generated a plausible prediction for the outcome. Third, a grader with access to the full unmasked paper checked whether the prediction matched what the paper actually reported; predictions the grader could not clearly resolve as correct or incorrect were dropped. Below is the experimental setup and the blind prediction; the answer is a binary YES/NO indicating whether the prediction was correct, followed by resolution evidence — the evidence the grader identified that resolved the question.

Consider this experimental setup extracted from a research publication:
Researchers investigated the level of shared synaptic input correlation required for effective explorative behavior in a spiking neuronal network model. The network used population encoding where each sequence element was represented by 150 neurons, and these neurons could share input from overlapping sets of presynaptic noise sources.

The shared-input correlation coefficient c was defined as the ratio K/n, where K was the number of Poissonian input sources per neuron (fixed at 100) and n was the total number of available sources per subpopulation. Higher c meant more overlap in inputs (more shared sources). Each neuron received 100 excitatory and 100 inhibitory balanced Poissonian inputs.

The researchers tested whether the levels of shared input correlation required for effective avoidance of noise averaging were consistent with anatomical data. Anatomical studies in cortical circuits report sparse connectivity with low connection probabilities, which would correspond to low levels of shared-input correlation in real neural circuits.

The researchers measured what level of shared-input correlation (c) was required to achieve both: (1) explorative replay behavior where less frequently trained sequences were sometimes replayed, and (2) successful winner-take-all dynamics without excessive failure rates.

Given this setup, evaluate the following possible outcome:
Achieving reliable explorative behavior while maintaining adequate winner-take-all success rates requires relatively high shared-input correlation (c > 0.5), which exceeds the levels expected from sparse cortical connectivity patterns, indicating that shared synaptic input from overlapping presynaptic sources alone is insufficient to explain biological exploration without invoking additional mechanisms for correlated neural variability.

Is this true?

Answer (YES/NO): YES